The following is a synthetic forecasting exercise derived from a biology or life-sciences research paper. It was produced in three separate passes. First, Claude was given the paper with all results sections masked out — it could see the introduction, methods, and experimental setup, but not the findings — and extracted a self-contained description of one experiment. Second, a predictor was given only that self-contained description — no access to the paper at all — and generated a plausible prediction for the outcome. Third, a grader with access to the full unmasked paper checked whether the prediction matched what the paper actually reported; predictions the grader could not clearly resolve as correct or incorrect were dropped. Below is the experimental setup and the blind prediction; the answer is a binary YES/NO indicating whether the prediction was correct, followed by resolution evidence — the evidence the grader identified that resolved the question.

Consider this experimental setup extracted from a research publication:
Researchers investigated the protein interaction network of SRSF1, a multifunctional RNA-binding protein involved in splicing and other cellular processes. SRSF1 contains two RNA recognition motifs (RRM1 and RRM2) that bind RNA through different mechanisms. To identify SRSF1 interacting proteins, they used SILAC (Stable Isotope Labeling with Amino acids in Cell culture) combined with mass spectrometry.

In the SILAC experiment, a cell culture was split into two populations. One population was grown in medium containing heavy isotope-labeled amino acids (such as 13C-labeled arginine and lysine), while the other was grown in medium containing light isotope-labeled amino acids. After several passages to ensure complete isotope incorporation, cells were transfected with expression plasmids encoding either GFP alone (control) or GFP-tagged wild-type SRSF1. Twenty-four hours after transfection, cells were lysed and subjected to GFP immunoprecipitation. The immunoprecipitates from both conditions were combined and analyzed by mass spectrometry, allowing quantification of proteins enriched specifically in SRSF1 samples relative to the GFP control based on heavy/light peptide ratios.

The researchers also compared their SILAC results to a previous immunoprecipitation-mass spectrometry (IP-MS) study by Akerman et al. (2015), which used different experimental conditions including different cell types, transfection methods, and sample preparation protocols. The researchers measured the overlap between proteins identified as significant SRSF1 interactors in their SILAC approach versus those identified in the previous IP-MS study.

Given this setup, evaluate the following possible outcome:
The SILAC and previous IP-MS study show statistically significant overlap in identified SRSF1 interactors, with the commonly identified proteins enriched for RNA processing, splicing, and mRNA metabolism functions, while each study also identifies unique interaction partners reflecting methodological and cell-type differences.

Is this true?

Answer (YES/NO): NO